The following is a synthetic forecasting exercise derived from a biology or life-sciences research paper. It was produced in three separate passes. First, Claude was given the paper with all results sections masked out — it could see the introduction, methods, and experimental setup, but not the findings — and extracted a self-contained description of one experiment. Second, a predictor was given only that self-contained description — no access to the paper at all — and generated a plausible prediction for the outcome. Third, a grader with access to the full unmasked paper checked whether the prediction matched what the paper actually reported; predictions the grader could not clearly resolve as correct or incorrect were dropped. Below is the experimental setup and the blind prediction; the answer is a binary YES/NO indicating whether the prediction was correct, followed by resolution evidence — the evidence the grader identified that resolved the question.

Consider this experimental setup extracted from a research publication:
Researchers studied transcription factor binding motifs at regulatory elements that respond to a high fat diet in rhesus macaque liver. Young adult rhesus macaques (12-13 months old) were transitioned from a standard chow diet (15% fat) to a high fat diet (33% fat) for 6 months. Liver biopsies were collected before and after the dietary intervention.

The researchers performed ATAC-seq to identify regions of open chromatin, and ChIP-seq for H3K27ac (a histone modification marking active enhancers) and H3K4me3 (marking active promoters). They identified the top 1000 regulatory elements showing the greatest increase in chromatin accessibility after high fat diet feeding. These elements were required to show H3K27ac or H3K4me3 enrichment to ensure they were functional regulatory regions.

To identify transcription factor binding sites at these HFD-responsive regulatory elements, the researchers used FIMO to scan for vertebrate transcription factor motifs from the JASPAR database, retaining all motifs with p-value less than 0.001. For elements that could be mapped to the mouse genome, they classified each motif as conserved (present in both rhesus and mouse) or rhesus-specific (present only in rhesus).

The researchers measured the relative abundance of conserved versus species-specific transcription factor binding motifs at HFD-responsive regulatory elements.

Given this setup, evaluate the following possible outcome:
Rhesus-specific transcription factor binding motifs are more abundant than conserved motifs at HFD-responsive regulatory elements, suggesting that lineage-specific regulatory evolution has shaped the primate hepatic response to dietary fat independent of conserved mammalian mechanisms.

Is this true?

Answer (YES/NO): NO